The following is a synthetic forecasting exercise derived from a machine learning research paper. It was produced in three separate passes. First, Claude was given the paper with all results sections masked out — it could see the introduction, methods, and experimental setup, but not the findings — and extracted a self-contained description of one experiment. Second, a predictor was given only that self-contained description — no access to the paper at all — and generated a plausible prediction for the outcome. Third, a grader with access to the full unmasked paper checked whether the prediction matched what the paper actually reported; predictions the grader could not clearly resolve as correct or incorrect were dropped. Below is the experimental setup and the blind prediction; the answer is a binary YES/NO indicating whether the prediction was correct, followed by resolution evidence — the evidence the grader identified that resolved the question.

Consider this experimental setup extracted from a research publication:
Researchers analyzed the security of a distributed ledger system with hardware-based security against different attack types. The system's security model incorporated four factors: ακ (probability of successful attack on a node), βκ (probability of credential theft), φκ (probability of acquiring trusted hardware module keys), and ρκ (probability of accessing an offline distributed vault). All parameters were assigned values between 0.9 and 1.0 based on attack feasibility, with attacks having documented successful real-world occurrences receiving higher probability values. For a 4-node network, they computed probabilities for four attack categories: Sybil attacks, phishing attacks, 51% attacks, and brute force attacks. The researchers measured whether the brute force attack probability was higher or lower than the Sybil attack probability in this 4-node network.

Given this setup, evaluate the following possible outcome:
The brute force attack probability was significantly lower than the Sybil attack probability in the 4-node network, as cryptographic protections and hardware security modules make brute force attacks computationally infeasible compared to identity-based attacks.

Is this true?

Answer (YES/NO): YES